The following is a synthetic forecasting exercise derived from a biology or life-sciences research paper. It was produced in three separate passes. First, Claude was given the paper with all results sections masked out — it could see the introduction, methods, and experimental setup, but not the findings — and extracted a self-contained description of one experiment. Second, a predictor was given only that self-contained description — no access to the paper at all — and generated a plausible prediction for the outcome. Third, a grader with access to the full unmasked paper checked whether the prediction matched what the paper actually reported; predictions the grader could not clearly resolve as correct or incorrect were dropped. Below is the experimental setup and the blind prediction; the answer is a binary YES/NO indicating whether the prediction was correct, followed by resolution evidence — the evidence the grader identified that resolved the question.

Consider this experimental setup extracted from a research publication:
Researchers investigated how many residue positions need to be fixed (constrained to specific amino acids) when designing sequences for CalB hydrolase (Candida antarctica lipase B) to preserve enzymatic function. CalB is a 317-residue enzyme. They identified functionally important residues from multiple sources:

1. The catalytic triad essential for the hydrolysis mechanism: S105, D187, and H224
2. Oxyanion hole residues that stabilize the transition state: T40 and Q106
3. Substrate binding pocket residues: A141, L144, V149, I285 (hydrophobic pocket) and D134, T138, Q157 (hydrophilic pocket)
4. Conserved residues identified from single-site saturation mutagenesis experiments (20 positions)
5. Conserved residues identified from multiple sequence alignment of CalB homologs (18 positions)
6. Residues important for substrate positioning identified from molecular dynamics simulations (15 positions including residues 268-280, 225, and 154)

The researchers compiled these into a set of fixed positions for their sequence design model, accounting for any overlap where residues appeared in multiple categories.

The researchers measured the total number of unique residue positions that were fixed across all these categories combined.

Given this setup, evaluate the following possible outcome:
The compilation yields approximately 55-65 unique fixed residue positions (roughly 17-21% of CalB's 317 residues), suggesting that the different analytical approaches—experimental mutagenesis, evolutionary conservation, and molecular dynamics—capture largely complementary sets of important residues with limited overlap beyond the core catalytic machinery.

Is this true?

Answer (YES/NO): YES